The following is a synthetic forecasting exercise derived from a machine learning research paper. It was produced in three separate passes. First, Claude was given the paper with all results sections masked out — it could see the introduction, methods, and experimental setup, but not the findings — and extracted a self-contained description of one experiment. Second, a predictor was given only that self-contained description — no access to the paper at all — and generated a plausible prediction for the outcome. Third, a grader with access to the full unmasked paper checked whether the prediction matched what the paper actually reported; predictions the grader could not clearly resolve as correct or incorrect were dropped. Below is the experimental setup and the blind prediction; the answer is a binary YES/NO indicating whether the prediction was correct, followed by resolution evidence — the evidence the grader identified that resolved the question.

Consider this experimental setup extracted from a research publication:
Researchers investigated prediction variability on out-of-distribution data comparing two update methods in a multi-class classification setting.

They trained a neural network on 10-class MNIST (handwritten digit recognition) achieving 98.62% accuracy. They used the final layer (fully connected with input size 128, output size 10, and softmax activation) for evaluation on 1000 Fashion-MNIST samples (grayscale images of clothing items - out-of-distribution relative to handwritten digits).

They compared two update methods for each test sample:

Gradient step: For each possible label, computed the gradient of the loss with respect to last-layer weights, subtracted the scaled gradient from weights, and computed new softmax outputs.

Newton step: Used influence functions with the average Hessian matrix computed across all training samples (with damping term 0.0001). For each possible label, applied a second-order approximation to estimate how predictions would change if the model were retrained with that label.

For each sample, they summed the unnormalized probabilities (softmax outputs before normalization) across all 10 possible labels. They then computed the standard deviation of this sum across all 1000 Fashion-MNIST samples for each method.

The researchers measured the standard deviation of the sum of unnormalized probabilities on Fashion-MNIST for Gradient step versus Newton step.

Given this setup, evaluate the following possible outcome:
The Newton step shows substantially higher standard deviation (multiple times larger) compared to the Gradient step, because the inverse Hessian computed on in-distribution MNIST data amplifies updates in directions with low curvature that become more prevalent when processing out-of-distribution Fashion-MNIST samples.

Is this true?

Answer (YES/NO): NO